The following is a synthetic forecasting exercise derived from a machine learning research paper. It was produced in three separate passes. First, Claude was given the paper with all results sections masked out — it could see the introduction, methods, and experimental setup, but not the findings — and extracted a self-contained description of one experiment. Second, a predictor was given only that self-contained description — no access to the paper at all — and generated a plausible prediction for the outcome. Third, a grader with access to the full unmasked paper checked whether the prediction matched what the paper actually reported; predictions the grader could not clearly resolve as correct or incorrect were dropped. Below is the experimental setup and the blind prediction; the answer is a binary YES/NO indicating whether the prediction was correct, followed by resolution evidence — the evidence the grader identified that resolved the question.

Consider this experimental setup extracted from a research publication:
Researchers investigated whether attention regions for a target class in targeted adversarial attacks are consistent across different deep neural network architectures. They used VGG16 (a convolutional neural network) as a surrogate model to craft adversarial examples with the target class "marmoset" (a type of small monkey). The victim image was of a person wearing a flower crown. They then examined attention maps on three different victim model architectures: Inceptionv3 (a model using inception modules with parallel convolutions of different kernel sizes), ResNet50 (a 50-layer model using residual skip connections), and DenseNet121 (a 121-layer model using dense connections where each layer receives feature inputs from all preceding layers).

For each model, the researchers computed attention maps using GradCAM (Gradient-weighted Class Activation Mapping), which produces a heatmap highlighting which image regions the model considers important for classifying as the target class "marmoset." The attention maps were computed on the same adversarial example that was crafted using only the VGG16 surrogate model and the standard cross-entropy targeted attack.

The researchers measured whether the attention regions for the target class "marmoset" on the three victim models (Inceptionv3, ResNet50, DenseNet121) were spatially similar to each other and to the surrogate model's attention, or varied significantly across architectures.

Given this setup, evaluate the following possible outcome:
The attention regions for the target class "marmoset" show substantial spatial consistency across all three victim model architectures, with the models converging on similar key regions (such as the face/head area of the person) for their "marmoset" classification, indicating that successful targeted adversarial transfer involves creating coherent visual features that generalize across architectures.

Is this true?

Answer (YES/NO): NO